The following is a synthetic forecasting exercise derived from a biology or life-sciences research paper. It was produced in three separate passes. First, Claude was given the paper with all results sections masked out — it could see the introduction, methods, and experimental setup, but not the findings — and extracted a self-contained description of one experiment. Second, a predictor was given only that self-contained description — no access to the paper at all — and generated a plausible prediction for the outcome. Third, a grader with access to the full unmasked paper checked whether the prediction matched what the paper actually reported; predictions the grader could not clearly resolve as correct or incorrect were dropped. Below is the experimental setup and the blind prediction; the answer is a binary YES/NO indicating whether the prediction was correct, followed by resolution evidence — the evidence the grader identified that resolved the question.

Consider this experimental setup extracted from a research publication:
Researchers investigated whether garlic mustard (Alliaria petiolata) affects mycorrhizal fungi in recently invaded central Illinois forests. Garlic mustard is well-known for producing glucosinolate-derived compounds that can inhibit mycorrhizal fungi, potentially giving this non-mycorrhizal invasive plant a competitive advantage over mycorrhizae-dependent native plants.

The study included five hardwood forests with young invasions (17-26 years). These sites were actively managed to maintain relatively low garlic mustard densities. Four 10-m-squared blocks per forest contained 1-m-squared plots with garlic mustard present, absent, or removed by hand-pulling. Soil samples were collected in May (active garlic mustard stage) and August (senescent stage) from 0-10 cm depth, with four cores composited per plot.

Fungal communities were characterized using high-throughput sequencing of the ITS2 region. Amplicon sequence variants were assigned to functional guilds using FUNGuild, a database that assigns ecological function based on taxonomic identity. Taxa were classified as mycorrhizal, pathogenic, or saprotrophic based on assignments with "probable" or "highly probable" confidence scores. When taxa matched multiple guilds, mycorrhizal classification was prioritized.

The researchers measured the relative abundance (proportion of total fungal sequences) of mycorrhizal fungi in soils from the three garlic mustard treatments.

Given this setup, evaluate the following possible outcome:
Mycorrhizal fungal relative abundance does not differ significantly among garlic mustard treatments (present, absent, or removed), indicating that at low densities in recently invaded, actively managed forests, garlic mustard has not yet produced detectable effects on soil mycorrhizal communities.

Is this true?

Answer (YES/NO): YES